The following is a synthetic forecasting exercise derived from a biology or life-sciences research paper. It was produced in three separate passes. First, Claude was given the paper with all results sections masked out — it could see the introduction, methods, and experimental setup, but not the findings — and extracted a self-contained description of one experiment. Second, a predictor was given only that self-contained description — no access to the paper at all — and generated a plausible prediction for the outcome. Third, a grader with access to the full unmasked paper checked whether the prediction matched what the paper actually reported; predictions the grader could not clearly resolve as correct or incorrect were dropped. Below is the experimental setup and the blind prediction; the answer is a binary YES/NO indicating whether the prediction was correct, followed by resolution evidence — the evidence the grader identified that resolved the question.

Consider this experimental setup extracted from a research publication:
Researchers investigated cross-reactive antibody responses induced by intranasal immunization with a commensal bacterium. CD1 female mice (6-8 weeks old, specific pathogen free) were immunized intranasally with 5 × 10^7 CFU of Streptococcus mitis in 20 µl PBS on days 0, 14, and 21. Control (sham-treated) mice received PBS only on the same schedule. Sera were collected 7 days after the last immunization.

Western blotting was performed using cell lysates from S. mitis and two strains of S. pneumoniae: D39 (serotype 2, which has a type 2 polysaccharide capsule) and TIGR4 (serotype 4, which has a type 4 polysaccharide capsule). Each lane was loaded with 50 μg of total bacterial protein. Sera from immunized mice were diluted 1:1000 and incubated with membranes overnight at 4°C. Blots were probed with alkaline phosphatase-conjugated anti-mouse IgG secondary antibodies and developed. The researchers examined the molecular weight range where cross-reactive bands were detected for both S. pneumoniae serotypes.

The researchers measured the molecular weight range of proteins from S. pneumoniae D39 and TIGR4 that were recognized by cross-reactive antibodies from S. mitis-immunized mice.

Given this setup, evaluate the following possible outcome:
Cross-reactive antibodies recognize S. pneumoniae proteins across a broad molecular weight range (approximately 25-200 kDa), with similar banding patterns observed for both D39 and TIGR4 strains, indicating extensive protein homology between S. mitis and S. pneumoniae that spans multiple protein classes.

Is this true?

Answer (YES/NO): NO